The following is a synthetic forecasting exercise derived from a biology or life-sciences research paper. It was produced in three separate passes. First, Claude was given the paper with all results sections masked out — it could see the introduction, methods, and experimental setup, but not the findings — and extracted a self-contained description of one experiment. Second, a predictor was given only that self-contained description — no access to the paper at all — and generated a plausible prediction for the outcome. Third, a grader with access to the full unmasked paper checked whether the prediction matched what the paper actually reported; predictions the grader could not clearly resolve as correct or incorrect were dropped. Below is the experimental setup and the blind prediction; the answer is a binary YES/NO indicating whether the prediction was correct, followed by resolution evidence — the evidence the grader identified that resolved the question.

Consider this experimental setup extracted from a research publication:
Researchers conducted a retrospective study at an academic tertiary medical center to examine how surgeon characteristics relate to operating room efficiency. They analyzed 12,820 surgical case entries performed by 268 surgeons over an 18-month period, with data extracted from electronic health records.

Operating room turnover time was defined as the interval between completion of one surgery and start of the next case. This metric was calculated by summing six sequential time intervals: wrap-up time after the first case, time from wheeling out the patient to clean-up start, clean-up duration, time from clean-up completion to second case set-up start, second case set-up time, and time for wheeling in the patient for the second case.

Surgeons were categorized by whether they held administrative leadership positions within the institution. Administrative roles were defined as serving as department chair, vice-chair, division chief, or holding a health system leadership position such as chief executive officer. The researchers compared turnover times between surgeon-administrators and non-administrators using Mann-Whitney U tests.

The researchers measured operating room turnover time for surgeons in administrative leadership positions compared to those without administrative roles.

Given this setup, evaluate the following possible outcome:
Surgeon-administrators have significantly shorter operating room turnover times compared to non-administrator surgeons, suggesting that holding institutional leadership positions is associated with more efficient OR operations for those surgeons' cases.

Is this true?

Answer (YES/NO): YES